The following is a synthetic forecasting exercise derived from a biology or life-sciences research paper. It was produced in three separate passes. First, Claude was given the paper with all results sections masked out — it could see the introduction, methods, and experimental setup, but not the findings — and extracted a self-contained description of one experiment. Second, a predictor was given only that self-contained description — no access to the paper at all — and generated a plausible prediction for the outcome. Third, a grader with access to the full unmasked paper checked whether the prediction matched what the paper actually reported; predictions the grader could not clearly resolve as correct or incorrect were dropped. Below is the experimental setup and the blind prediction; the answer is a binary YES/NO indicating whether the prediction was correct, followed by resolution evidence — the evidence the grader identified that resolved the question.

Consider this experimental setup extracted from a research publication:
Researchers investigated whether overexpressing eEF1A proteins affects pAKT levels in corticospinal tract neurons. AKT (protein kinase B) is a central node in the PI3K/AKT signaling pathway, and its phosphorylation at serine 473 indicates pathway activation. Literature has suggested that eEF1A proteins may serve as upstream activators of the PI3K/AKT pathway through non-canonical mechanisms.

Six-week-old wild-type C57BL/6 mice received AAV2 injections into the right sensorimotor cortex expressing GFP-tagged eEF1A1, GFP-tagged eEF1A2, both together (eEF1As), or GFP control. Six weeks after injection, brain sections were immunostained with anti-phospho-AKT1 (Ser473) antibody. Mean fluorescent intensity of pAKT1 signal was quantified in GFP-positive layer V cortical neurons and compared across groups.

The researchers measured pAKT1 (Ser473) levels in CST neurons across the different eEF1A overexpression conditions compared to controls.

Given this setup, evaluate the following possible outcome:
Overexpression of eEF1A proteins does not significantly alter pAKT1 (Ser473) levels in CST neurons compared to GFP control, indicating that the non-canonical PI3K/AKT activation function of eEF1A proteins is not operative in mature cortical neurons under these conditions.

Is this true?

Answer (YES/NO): YES